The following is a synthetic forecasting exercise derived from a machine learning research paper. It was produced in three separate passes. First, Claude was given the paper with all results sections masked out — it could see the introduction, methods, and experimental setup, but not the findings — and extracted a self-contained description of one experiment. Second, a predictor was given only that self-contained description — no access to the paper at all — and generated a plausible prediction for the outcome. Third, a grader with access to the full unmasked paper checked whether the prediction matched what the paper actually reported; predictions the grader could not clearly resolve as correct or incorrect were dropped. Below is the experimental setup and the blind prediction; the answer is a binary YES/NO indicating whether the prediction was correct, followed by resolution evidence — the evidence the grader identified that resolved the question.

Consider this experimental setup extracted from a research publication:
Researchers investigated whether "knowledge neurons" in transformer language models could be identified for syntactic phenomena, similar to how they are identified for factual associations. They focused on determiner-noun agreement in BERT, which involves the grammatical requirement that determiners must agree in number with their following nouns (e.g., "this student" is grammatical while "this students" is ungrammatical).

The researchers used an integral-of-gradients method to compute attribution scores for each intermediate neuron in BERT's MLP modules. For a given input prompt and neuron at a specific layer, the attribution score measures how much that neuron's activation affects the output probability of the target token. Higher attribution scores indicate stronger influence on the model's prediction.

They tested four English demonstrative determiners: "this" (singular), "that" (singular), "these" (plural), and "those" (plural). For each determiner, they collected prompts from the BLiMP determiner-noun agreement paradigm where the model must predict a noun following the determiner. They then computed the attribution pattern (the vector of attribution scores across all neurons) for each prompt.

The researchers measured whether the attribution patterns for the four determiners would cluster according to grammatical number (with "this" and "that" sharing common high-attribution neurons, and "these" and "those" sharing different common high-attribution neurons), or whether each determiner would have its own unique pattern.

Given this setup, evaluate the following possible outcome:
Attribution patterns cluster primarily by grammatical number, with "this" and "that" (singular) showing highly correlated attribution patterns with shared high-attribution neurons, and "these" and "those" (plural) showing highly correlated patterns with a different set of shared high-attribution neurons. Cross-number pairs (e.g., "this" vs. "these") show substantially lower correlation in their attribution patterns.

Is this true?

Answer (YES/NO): YES